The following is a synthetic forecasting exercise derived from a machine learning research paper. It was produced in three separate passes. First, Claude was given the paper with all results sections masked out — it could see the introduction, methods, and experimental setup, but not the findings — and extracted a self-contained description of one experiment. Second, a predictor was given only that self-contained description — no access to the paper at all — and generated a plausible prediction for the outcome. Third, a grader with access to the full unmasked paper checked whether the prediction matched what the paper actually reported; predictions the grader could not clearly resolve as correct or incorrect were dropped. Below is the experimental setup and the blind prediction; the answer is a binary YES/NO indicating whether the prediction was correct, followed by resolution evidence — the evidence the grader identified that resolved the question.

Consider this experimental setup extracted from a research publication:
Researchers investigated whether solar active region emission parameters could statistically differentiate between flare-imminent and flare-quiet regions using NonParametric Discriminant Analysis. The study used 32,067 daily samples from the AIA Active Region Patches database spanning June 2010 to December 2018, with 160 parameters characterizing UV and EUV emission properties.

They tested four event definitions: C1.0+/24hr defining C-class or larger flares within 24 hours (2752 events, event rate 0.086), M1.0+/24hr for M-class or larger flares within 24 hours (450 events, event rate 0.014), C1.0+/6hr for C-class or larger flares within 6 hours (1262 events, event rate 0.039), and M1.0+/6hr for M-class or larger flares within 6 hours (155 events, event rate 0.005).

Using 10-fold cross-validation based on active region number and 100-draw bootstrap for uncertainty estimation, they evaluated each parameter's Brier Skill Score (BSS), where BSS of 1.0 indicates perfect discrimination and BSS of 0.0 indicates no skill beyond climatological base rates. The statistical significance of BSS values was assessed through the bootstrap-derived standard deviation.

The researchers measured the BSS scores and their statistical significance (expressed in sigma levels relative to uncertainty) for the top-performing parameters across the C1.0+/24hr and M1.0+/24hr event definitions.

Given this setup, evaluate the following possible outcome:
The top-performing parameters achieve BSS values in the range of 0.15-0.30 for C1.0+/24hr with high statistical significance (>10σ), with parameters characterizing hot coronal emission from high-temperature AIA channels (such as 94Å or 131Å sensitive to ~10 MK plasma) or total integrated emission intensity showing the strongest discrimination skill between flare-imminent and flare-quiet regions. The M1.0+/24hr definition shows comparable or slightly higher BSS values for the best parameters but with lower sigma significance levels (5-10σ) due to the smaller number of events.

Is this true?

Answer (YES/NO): NO